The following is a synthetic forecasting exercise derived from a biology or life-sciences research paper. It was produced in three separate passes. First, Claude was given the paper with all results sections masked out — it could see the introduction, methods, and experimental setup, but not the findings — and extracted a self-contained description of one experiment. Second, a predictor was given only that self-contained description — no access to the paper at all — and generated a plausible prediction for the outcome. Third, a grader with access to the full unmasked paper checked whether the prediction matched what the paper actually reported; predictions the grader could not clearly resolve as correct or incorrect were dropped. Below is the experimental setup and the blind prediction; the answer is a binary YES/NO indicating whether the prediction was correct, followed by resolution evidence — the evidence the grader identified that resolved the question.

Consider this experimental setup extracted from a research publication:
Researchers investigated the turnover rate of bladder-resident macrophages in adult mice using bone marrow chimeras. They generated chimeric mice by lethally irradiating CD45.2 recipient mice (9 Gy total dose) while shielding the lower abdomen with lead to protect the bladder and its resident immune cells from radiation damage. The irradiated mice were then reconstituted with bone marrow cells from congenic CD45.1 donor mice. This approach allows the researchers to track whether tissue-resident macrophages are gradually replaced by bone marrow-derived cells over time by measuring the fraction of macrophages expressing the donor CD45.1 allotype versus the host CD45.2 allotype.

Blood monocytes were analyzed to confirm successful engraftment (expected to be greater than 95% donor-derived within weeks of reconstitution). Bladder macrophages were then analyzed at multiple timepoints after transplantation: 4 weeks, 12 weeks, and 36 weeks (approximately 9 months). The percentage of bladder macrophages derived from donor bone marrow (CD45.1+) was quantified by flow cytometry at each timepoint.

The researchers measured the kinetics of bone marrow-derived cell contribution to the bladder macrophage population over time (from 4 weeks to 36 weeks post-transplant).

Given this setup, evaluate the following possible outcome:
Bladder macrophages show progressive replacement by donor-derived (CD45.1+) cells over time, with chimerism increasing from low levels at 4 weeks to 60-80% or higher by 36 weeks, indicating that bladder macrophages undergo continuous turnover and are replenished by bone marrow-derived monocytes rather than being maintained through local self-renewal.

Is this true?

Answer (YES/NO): NO